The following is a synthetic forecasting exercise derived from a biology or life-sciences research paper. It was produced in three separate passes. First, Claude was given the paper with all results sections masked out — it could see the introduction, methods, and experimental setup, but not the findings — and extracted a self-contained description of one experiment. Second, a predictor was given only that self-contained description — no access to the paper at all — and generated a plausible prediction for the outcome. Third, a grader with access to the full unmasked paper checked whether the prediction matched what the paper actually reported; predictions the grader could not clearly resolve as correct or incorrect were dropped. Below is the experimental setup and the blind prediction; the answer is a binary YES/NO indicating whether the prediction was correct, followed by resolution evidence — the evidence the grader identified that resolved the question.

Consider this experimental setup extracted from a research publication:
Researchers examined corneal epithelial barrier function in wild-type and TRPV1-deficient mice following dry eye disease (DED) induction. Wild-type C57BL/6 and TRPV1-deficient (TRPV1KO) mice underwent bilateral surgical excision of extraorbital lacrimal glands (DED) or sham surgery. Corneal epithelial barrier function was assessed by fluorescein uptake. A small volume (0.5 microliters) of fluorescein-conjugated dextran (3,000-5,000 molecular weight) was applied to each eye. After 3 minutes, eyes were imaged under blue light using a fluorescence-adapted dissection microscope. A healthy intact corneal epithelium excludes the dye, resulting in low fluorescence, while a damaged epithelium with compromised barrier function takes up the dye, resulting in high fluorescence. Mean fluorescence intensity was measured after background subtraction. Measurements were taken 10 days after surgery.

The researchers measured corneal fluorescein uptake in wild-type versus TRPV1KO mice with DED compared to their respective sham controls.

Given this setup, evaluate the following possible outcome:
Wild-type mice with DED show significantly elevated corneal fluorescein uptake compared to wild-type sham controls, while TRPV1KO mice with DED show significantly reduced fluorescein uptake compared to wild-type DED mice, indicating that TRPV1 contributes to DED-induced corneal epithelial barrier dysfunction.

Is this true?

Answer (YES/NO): NO